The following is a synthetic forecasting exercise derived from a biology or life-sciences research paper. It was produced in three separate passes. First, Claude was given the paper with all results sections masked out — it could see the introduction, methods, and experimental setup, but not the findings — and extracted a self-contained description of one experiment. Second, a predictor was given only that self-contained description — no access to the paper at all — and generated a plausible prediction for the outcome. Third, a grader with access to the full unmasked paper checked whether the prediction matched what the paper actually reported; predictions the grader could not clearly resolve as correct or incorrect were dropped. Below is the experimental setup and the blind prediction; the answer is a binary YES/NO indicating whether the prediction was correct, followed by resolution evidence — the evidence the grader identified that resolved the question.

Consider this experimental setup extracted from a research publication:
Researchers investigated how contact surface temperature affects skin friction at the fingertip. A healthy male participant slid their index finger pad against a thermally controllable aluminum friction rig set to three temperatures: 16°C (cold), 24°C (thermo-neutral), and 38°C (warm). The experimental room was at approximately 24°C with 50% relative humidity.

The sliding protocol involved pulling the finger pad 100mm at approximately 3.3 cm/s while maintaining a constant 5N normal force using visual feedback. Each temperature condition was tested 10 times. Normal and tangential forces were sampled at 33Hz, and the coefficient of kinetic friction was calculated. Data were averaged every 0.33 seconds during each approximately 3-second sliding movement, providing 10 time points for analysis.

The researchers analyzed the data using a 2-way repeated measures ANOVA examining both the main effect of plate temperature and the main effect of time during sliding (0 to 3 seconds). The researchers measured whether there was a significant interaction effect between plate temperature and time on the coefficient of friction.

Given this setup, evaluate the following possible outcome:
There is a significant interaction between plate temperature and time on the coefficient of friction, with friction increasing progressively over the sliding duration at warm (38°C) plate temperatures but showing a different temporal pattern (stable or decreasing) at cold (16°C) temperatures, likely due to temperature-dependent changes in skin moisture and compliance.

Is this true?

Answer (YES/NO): NO